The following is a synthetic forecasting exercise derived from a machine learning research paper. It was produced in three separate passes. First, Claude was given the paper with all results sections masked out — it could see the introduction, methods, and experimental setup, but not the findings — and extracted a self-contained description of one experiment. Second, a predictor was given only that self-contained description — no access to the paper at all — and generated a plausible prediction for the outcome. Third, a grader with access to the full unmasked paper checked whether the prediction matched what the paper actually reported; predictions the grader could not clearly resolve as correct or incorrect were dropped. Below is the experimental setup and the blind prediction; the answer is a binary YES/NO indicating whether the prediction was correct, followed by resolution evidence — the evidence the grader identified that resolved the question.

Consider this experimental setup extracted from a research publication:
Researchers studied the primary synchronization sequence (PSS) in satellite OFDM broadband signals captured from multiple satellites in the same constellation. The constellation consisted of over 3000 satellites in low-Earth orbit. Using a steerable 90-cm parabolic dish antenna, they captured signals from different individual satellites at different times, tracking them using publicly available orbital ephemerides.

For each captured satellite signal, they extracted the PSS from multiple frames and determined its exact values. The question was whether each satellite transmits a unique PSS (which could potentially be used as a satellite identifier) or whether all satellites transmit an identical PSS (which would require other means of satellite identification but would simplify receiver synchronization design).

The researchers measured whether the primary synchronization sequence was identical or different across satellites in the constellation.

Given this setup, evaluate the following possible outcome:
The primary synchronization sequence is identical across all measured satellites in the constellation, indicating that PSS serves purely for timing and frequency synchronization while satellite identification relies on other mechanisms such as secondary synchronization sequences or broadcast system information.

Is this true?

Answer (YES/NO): YES